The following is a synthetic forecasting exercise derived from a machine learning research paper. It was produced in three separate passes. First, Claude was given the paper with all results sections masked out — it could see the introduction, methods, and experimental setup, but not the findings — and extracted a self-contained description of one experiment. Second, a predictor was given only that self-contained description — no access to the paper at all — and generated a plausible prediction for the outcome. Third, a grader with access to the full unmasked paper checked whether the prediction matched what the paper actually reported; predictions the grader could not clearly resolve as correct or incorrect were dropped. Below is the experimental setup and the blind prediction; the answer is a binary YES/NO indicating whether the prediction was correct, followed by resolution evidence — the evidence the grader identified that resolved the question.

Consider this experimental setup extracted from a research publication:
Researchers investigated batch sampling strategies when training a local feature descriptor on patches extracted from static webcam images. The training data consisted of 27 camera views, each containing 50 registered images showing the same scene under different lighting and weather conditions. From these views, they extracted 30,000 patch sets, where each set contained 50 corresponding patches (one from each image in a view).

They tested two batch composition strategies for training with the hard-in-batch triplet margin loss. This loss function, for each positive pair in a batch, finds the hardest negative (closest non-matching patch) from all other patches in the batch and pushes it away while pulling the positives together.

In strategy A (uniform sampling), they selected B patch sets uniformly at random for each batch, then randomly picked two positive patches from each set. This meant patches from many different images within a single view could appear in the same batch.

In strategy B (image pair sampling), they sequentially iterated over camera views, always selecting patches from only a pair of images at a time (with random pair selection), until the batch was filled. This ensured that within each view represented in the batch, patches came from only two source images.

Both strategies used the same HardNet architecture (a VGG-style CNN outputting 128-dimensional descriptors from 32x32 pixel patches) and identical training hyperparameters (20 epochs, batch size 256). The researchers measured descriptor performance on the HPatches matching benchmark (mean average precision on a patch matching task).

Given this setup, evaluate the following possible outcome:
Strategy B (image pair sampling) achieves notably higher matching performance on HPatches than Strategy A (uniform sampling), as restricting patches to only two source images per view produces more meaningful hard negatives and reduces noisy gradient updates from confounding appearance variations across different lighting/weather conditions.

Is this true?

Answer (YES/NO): NO